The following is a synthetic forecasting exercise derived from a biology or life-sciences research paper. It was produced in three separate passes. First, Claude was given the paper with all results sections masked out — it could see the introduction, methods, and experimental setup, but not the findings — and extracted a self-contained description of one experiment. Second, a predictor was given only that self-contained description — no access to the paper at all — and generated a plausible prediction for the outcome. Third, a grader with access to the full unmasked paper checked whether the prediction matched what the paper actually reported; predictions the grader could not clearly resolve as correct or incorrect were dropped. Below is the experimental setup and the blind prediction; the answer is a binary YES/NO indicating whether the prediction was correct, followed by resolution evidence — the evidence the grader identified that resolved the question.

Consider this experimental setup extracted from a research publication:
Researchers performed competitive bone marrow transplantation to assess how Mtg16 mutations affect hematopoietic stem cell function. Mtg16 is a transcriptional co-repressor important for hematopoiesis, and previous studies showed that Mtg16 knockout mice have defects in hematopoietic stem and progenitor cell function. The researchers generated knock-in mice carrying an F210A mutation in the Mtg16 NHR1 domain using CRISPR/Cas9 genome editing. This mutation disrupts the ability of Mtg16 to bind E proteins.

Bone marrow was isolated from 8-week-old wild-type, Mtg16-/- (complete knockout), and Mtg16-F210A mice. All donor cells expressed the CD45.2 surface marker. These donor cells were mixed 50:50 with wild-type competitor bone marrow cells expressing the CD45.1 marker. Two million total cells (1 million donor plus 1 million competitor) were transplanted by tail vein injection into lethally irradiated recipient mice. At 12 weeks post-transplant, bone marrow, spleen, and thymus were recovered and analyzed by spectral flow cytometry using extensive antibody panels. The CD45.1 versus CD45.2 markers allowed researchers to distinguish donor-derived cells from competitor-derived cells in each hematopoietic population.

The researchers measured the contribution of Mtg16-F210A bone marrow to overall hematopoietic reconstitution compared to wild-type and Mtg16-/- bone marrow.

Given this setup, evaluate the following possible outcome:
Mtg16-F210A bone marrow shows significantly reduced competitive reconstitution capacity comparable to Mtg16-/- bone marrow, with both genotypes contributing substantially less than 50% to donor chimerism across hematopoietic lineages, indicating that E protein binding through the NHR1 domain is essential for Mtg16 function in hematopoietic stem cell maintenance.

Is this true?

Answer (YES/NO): NO